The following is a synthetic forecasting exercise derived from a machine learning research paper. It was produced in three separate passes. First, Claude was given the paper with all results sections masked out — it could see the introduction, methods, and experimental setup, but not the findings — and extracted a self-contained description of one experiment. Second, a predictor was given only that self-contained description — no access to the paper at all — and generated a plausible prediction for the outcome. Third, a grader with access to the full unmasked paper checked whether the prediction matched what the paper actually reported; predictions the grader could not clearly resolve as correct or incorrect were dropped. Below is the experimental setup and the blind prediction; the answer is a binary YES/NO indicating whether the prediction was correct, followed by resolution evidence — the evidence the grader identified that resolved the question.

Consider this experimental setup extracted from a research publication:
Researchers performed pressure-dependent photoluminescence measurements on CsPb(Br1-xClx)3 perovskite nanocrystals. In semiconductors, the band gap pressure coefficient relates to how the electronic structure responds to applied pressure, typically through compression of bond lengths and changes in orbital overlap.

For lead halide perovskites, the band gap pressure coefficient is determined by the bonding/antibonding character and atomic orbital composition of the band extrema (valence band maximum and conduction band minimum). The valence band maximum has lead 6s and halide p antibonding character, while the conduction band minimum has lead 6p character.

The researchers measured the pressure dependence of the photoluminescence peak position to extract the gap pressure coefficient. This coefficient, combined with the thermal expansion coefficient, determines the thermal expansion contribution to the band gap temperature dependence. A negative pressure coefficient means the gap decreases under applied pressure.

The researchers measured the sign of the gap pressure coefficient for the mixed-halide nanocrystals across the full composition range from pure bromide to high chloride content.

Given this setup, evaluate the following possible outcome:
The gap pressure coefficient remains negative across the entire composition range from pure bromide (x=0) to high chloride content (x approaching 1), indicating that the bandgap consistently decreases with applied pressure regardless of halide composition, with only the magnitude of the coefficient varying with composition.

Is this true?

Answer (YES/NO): NO